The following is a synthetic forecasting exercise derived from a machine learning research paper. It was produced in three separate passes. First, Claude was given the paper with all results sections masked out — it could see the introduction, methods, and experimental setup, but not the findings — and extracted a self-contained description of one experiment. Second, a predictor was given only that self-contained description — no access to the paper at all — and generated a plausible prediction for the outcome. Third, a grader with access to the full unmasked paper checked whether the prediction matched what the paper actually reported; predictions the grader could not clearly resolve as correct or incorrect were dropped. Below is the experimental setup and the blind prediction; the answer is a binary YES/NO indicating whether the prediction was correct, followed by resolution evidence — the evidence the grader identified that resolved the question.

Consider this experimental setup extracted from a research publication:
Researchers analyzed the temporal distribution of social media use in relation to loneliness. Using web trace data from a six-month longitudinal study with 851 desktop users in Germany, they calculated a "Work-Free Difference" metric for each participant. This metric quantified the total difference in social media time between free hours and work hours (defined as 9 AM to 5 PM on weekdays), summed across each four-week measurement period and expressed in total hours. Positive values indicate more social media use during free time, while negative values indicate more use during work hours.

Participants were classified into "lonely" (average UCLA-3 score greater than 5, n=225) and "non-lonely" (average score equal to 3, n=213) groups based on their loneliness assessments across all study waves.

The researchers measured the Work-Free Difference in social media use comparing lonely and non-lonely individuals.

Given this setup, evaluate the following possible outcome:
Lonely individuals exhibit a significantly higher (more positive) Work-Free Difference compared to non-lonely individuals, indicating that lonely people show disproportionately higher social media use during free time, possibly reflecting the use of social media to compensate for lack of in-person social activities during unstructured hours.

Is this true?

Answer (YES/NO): NO